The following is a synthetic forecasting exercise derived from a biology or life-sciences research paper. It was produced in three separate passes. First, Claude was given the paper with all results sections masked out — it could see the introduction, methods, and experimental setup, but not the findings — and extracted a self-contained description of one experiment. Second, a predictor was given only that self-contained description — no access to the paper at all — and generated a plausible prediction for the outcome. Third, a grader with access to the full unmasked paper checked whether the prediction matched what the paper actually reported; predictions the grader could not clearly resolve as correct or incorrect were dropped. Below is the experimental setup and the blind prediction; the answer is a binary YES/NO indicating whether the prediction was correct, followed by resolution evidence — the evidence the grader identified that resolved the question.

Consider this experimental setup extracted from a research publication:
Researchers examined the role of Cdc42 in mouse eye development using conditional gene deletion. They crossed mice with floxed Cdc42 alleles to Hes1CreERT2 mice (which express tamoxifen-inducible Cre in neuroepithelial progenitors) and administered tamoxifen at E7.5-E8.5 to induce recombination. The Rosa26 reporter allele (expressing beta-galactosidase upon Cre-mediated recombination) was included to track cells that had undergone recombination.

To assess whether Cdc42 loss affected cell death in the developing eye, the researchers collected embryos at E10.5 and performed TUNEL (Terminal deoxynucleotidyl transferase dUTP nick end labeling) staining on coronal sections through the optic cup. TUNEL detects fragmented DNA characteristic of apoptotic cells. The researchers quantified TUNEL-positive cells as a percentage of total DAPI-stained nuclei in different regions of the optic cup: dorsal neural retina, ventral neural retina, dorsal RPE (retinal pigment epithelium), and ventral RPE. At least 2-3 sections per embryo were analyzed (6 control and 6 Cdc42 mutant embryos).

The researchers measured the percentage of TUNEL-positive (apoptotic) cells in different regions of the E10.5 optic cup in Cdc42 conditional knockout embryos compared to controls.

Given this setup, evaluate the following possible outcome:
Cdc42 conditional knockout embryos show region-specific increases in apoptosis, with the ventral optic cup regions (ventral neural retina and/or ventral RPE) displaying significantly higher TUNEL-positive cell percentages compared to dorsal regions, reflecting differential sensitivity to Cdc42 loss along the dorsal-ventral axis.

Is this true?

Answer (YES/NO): NO